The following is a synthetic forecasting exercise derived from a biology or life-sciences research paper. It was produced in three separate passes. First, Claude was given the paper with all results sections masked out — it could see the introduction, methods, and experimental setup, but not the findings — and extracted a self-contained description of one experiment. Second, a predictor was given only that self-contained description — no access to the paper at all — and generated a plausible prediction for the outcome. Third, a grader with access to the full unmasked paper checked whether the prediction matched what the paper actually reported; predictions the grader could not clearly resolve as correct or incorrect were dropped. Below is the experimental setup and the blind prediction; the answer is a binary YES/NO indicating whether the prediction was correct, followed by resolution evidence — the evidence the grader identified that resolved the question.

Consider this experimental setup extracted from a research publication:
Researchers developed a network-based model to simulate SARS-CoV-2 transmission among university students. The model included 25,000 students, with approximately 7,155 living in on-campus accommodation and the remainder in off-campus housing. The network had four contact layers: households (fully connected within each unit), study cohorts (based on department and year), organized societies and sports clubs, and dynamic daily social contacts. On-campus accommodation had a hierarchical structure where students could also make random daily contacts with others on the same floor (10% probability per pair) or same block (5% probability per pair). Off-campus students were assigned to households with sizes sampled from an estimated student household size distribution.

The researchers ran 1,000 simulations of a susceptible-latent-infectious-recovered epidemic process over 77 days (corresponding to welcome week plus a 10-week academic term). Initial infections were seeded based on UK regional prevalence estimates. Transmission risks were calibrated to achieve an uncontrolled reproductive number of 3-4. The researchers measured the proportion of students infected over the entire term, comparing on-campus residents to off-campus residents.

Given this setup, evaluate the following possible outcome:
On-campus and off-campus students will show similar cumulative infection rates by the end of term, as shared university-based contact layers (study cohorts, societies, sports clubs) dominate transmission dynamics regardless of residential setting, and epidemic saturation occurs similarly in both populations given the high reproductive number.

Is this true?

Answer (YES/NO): NO